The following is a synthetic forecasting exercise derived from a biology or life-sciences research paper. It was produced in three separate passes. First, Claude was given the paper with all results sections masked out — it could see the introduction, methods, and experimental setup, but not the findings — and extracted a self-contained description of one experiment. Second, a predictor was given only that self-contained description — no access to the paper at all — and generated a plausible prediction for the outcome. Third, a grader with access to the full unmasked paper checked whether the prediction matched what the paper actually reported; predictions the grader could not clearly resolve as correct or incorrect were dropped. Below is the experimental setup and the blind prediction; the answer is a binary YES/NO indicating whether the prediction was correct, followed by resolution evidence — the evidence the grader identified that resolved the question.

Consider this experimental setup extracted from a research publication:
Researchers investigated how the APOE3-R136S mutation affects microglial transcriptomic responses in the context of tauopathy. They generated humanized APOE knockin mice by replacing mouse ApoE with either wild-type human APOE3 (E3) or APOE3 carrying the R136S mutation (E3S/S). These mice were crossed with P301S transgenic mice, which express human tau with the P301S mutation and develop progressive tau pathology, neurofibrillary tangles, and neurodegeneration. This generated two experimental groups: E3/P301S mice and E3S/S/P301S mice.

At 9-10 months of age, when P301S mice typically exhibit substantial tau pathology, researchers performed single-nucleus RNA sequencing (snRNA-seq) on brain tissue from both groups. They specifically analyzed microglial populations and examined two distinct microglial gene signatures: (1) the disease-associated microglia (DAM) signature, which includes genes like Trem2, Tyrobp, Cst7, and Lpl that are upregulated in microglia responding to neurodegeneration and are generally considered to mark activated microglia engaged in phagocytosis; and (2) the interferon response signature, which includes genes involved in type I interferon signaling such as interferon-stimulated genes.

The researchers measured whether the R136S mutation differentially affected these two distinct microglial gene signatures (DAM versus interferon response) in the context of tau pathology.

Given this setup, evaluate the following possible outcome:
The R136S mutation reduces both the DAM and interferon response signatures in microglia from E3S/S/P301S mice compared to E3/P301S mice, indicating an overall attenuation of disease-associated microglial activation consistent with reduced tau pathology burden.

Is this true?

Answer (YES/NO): NO